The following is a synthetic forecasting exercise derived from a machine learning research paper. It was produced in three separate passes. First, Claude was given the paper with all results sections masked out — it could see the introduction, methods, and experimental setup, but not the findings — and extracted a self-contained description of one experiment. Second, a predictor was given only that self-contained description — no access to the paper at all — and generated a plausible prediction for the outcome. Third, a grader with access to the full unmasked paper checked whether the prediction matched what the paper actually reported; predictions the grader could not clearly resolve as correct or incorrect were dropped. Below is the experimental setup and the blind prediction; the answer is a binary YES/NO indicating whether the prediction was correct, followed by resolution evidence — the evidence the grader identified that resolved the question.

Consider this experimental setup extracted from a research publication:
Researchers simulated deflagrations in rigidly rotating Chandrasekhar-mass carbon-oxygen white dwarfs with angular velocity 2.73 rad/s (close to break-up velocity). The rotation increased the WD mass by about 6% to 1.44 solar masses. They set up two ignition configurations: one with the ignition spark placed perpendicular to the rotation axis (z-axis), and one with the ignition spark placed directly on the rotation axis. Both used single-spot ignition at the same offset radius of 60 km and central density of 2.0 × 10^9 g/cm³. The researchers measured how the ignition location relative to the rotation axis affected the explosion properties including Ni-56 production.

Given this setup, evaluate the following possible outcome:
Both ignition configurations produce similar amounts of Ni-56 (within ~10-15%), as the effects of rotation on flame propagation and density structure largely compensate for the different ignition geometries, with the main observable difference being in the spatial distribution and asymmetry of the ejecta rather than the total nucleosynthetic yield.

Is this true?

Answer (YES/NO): NO